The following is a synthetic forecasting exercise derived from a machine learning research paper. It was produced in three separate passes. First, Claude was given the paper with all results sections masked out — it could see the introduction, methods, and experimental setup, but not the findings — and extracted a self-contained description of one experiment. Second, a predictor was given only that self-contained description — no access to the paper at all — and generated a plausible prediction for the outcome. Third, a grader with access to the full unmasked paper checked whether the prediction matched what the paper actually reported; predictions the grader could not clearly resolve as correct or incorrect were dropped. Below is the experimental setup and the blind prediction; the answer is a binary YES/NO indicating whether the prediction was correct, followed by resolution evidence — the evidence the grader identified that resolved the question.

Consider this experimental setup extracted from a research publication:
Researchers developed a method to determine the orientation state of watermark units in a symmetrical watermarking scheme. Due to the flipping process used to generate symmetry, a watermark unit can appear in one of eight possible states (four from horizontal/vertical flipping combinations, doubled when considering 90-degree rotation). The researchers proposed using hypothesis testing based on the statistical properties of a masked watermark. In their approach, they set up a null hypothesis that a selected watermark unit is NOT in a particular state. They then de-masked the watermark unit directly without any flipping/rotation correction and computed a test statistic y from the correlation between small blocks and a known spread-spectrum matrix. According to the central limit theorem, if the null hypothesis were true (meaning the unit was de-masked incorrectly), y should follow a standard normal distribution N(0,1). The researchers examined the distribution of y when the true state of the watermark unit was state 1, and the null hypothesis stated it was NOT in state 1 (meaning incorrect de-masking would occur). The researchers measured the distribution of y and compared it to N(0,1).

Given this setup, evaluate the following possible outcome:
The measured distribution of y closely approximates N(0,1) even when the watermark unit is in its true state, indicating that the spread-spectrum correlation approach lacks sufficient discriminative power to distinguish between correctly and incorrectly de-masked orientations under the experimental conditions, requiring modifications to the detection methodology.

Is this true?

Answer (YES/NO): NO